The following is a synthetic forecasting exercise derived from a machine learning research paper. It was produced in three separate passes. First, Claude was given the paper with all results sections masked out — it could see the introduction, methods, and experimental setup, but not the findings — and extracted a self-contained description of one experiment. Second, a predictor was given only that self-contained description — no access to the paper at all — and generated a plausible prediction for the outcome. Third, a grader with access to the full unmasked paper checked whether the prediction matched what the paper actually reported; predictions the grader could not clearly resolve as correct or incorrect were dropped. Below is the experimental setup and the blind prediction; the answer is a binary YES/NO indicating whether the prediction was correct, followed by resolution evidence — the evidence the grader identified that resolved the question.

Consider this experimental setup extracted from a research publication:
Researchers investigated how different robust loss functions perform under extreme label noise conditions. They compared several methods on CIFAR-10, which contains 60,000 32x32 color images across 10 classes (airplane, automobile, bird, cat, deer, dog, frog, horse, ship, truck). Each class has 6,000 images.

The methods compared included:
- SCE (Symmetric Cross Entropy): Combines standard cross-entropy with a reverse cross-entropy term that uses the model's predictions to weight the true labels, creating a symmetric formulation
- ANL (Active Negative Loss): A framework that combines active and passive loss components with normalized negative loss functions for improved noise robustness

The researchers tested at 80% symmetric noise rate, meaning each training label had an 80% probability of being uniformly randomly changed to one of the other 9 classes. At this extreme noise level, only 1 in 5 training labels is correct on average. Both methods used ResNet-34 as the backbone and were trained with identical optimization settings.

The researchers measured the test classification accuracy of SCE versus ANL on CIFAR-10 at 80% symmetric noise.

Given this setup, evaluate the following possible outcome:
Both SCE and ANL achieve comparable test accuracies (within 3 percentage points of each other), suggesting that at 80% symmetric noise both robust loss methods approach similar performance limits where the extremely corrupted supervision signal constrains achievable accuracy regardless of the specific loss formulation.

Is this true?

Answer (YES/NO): NO